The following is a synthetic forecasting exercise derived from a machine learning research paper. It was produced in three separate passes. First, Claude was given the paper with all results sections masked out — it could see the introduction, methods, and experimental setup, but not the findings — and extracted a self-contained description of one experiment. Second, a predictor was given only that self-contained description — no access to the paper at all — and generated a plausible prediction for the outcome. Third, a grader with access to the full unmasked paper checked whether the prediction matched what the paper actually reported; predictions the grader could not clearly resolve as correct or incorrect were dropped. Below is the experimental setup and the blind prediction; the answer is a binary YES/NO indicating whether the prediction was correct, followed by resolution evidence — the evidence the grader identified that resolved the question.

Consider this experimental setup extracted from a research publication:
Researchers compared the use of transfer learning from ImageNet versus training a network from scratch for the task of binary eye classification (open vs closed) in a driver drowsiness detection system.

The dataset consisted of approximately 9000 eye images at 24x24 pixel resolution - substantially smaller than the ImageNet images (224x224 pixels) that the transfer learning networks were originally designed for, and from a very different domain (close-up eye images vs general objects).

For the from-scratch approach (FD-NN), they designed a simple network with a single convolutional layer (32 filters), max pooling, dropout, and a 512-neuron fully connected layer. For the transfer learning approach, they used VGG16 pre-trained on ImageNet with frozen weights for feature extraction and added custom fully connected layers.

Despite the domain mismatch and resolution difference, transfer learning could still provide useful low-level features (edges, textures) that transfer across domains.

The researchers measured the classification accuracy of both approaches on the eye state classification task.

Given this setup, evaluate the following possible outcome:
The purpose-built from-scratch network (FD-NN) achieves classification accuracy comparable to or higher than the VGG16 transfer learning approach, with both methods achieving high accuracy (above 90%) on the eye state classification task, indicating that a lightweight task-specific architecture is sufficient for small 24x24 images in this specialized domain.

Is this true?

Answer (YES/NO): NO